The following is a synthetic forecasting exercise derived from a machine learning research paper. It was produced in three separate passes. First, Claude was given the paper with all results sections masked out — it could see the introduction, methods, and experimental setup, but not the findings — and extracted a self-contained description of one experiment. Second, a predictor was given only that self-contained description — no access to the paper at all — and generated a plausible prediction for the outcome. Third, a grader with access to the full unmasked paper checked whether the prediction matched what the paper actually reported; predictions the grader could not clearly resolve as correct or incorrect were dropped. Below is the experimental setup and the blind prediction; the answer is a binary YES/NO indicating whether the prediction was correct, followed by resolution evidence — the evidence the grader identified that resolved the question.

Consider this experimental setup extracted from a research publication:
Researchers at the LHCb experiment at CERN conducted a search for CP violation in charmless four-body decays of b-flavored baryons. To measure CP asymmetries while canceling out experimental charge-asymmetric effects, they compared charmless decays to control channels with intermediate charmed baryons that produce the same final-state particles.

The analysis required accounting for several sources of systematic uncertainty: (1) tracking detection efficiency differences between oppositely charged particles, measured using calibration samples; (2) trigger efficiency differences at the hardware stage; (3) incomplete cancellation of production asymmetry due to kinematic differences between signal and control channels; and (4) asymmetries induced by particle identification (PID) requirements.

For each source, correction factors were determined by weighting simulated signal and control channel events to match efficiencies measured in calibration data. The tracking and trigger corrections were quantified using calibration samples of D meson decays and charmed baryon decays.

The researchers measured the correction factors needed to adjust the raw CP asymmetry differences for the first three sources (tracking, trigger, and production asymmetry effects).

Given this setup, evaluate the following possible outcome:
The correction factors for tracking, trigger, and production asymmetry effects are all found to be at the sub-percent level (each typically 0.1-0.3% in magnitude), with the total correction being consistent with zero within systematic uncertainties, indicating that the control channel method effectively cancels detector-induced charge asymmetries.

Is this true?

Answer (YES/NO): YES